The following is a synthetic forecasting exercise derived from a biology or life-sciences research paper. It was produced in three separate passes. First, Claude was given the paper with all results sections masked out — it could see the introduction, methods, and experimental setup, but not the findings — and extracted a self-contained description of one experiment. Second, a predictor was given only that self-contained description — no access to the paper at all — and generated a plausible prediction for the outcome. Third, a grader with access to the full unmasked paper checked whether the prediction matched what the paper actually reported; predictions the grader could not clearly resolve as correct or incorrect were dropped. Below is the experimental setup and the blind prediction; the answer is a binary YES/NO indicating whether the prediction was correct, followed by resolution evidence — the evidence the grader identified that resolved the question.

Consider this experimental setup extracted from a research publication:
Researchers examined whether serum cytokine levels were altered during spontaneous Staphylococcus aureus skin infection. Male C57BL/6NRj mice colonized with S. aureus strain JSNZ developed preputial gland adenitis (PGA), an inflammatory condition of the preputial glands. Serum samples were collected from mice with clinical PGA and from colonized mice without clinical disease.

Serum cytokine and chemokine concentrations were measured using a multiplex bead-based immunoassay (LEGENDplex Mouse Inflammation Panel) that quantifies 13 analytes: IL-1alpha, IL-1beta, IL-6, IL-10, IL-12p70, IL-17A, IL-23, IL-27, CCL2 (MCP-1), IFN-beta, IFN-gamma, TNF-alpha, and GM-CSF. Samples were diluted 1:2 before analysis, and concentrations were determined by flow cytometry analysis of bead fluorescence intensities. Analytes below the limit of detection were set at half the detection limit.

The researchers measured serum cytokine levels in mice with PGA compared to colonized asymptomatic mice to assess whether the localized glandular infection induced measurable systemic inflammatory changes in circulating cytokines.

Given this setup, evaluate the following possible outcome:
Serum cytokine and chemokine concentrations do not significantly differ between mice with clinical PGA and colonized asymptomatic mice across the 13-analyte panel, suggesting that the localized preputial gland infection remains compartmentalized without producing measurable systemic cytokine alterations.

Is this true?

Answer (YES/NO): YES